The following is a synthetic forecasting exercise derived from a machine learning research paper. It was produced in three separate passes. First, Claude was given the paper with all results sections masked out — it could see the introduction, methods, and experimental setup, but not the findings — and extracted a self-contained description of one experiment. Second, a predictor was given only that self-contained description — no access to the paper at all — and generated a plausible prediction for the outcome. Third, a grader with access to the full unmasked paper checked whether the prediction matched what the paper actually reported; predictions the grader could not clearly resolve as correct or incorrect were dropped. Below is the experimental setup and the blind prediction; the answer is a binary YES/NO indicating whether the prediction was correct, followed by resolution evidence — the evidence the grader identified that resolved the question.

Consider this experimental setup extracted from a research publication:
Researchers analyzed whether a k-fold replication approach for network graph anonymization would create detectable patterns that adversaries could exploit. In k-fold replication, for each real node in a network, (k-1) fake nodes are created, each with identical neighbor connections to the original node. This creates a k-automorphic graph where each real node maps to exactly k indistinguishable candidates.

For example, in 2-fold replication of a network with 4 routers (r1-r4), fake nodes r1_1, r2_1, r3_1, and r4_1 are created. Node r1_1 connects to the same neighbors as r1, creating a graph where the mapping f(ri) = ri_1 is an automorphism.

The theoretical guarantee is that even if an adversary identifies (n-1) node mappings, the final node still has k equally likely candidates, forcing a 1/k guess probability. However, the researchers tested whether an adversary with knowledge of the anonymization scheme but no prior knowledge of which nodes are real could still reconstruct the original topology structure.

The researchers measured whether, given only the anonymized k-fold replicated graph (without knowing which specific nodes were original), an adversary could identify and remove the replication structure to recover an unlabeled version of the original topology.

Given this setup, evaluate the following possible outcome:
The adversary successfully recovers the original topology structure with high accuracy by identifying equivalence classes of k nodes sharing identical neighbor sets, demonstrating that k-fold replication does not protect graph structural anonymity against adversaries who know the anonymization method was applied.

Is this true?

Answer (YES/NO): YES